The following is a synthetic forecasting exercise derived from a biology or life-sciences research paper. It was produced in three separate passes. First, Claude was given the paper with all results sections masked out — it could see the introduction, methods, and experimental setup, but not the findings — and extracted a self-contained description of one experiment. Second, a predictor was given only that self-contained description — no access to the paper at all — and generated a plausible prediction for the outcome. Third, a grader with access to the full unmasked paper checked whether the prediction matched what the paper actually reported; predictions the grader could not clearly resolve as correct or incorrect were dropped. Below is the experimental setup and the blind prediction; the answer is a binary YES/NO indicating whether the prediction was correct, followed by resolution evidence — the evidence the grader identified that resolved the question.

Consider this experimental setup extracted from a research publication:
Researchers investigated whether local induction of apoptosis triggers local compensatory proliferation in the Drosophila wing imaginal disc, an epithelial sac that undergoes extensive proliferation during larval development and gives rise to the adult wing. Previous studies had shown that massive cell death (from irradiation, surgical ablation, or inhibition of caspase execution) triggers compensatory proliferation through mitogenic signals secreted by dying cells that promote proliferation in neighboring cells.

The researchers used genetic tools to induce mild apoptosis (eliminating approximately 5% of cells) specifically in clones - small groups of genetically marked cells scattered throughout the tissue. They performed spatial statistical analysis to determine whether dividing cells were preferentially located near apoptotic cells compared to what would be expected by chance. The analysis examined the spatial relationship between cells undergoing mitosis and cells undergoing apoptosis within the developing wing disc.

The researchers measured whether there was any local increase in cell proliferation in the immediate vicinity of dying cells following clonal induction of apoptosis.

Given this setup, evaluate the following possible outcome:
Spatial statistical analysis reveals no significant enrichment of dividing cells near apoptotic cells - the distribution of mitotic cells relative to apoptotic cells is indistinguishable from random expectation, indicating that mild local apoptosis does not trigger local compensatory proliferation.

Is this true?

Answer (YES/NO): YES